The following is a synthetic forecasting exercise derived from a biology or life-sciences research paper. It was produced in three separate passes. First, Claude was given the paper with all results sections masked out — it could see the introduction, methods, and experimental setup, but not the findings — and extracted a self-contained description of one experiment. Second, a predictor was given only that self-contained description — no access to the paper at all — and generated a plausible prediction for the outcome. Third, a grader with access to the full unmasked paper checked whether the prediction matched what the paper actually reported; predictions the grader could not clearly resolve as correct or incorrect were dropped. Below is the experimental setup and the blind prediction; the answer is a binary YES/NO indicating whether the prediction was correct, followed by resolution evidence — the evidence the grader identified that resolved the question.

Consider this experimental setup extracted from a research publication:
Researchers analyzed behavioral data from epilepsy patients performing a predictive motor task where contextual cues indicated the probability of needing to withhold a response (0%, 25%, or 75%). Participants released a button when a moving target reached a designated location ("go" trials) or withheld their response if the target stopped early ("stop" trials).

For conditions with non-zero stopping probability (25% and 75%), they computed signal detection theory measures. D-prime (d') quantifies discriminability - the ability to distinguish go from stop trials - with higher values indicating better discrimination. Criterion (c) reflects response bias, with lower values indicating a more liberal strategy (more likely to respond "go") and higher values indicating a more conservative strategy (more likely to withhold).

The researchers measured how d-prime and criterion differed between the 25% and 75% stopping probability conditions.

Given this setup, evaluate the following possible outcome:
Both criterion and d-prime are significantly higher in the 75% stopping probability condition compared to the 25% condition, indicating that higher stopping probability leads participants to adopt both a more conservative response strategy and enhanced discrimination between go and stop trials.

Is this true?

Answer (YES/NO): NO